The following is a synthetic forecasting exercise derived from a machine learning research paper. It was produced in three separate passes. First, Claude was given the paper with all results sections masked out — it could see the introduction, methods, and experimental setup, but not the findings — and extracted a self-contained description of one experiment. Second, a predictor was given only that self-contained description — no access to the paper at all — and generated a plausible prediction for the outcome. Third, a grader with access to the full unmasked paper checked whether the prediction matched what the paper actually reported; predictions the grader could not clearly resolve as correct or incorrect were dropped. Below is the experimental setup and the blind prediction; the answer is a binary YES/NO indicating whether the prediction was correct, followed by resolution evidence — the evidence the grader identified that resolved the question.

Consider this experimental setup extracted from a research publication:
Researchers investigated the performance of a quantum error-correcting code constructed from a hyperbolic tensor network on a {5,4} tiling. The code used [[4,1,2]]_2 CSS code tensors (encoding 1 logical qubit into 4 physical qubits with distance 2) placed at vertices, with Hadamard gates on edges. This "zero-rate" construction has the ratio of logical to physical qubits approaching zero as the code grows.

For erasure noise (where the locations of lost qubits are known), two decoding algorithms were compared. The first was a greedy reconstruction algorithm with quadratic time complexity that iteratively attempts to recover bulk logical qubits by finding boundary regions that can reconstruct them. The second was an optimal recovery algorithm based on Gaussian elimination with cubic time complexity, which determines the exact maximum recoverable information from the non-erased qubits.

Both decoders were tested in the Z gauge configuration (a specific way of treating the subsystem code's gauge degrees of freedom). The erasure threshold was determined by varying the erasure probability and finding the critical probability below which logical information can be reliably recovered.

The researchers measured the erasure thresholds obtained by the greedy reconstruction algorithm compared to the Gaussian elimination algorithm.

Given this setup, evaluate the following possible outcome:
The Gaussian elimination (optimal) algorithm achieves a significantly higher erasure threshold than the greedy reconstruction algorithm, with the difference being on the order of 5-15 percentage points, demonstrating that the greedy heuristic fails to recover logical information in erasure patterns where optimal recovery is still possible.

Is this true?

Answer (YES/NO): YES